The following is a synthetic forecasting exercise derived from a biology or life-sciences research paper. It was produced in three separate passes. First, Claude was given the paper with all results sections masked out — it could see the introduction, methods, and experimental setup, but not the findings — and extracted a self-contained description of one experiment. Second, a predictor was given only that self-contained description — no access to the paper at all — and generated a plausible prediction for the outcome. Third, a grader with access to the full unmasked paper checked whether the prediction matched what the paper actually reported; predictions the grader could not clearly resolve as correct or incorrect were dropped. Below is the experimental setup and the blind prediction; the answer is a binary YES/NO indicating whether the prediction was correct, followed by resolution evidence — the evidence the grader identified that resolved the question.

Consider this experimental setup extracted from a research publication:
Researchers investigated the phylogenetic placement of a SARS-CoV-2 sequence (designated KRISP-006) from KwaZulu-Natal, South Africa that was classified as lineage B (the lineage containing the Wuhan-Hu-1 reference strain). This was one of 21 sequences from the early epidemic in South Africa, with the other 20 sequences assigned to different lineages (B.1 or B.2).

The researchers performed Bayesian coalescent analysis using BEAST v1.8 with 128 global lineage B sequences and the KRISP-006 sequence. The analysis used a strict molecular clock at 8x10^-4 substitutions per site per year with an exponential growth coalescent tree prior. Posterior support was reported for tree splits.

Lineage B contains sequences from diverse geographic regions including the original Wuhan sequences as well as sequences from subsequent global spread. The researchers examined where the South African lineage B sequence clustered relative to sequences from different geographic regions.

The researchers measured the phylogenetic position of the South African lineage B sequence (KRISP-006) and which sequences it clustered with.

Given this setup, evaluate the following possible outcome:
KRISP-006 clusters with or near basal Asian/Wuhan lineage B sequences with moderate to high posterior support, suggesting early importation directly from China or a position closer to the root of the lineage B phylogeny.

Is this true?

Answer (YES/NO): NO